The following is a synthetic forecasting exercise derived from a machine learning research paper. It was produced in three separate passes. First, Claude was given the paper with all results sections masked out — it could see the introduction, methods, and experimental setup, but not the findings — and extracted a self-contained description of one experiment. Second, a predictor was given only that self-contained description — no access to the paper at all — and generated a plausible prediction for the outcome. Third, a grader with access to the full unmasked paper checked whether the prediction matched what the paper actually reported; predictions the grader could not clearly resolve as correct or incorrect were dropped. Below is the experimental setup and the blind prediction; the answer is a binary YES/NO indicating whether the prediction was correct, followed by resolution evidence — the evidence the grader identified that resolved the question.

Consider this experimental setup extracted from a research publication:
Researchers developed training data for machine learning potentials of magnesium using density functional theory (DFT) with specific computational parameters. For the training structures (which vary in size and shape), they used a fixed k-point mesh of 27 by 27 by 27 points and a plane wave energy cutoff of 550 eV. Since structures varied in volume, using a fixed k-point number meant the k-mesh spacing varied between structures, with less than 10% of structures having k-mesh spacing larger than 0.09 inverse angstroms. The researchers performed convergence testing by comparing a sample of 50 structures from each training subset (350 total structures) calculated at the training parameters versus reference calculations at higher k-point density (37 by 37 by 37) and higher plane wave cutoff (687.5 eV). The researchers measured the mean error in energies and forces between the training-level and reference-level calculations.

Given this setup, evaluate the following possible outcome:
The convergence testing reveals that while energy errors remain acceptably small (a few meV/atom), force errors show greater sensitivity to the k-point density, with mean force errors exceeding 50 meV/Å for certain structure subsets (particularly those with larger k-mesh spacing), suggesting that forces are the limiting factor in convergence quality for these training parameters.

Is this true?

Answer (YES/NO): NO